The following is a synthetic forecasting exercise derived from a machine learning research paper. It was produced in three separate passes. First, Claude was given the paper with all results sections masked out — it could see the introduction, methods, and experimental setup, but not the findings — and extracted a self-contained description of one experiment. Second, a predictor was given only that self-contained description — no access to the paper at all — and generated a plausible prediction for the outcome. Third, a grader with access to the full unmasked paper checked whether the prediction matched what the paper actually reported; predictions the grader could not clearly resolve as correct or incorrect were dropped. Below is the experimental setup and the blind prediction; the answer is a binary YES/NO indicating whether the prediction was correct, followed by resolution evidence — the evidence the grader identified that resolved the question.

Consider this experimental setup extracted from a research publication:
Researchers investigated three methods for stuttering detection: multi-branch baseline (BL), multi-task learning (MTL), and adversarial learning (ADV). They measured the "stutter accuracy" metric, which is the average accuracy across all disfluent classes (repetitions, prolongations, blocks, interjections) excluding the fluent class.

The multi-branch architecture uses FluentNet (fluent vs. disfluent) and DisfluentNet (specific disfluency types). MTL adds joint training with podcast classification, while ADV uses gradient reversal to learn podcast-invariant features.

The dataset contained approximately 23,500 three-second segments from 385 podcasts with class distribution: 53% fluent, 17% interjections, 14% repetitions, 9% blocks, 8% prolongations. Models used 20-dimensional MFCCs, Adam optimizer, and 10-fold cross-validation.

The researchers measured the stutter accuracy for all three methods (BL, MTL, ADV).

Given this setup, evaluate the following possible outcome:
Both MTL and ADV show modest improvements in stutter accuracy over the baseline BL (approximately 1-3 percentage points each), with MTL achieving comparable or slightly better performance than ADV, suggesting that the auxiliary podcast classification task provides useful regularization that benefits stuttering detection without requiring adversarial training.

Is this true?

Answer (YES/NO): NO